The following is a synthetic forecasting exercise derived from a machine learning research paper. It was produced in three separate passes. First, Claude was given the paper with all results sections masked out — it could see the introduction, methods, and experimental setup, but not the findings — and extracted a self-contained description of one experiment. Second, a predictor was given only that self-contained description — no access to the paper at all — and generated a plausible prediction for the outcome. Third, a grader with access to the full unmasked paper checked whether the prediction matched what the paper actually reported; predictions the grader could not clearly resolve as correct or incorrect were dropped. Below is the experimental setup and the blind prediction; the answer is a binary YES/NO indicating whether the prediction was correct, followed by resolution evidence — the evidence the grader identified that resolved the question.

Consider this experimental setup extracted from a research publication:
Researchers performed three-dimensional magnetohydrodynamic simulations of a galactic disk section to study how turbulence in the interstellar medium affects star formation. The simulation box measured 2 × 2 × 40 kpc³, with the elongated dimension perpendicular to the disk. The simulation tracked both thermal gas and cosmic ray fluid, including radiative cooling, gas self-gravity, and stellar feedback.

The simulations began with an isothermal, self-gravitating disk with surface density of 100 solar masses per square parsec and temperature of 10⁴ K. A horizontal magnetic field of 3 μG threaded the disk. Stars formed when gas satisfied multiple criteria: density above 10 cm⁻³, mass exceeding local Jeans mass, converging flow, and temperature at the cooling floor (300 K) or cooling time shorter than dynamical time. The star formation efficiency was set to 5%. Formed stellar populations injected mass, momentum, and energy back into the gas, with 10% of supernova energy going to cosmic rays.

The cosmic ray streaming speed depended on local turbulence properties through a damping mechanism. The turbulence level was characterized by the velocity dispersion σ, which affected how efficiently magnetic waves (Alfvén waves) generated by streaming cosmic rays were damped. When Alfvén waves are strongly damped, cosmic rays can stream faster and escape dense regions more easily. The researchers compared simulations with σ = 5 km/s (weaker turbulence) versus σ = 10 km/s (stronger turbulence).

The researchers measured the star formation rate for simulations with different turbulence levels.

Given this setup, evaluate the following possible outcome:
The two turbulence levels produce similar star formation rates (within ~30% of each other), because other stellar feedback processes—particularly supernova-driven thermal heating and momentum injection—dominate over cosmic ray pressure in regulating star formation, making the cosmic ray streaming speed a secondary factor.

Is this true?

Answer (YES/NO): NO